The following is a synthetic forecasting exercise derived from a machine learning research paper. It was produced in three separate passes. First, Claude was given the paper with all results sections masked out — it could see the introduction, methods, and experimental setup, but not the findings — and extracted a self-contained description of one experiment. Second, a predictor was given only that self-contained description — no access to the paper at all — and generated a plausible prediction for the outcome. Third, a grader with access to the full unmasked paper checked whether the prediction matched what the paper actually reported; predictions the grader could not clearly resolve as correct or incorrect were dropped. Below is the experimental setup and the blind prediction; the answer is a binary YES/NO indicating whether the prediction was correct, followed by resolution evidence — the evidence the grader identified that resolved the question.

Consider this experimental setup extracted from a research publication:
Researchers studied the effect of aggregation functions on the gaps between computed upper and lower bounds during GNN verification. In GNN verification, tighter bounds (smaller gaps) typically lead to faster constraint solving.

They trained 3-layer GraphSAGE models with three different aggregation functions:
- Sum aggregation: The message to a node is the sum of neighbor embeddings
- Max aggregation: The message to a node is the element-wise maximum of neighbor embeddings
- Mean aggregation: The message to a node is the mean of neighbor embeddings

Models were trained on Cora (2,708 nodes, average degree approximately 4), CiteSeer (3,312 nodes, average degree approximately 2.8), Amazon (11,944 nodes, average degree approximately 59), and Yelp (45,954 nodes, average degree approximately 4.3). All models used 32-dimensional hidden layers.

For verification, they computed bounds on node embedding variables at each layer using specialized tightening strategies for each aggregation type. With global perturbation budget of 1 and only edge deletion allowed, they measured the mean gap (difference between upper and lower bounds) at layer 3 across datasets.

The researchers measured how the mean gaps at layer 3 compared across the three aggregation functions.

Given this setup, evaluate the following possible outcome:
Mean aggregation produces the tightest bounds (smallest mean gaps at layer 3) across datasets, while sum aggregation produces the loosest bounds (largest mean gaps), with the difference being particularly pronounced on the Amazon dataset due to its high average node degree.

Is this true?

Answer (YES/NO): NO